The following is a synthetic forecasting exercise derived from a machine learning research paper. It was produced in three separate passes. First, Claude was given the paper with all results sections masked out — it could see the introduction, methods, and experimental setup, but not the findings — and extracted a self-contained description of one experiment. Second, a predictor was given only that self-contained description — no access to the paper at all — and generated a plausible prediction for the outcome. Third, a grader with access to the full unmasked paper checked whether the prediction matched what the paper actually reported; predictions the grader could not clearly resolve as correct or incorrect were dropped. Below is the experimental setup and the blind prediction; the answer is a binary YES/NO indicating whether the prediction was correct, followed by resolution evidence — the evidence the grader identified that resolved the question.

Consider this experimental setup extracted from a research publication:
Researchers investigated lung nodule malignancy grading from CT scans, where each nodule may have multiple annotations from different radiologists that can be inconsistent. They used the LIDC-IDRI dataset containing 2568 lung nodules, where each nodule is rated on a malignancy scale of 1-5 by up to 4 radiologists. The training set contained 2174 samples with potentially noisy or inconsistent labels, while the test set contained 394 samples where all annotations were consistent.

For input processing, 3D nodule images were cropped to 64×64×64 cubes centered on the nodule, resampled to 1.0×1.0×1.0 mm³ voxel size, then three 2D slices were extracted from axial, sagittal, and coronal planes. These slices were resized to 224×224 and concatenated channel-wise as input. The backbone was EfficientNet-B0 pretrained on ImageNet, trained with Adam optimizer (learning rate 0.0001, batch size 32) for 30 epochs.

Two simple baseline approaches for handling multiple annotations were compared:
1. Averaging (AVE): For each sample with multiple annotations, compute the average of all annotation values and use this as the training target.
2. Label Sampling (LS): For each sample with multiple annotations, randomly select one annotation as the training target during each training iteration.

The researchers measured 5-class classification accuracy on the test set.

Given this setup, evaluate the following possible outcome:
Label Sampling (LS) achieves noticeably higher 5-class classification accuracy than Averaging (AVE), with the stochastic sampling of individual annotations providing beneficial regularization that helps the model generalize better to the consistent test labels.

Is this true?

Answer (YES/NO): YES